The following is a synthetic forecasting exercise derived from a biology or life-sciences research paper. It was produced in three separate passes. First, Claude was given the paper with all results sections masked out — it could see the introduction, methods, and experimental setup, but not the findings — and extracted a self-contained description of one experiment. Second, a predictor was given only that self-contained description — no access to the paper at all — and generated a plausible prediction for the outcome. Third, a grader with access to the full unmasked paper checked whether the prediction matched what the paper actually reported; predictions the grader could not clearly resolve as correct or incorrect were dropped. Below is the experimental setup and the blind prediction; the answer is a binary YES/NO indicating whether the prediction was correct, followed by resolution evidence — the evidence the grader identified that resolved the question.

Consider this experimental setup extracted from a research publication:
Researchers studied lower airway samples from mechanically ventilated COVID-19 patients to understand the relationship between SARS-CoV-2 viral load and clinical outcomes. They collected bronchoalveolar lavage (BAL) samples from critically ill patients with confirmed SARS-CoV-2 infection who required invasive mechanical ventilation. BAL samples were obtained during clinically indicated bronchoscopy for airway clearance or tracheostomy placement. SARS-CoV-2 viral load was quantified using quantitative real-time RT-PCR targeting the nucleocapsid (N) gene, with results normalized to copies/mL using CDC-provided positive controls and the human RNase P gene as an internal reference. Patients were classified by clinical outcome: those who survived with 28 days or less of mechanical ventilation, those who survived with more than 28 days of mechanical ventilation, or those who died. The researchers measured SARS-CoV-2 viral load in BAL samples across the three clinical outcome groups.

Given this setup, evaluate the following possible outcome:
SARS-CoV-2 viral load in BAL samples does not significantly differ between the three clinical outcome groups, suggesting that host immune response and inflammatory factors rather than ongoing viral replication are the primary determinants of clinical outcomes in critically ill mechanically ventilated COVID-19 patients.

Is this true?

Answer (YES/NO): NO